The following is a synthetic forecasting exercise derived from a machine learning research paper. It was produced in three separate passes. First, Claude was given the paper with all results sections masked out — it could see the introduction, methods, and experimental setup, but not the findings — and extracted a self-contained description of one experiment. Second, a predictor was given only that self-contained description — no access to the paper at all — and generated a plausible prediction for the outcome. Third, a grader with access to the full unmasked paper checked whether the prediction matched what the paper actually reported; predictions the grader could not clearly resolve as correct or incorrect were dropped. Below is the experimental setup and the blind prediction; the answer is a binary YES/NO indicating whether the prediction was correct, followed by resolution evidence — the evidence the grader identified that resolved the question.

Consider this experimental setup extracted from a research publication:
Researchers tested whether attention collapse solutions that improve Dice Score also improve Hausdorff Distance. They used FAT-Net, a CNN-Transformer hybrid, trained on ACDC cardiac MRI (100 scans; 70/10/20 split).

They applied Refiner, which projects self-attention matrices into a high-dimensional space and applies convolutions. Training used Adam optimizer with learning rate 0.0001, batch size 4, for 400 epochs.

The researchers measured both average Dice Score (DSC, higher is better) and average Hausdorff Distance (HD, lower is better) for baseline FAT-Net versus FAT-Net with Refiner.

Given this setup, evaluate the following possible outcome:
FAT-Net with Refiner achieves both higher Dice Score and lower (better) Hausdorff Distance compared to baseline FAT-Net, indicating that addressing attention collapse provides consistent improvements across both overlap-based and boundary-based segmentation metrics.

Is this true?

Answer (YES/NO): YES